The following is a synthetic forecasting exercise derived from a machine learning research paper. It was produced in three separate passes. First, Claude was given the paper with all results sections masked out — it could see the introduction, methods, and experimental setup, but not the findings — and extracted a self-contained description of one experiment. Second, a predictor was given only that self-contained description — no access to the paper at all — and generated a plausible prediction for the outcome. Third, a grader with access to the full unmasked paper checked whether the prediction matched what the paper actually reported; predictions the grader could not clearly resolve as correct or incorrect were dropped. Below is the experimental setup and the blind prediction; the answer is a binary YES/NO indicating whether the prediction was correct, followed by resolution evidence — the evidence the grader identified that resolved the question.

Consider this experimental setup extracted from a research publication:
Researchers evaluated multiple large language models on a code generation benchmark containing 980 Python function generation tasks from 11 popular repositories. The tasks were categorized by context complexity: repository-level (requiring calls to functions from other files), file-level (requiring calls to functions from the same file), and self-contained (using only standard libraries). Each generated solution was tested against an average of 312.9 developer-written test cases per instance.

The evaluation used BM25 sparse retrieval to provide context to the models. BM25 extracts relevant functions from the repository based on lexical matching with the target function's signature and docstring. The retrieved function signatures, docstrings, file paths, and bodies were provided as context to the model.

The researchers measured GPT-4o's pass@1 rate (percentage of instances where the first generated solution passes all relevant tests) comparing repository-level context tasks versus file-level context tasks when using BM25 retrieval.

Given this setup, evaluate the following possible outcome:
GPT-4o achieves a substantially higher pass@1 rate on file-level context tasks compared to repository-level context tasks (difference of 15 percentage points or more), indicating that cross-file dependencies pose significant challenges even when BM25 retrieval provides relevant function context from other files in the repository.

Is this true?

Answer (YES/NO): NO